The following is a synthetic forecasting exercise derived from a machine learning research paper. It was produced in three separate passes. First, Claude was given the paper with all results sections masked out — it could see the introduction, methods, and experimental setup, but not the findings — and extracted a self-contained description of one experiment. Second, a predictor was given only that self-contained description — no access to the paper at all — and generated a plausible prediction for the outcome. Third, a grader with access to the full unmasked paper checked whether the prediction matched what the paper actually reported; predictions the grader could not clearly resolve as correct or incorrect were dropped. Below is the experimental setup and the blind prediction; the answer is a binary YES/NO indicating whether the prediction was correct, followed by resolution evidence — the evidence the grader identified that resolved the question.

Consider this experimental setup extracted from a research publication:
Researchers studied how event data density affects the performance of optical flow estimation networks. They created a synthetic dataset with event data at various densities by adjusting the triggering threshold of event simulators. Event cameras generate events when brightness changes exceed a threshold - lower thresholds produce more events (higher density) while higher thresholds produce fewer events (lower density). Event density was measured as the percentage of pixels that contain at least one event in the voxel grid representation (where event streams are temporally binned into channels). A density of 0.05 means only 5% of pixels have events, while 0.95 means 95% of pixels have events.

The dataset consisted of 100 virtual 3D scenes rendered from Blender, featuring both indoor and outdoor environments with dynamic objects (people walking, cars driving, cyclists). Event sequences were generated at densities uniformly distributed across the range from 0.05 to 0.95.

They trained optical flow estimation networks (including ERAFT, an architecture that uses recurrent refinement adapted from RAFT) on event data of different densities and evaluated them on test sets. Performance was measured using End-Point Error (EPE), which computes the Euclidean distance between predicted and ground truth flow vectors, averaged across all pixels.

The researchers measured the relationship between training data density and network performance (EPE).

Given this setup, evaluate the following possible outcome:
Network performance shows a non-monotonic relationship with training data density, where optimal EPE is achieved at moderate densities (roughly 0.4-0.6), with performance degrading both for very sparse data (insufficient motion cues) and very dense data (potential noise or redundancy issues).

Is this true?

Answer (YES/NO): YES